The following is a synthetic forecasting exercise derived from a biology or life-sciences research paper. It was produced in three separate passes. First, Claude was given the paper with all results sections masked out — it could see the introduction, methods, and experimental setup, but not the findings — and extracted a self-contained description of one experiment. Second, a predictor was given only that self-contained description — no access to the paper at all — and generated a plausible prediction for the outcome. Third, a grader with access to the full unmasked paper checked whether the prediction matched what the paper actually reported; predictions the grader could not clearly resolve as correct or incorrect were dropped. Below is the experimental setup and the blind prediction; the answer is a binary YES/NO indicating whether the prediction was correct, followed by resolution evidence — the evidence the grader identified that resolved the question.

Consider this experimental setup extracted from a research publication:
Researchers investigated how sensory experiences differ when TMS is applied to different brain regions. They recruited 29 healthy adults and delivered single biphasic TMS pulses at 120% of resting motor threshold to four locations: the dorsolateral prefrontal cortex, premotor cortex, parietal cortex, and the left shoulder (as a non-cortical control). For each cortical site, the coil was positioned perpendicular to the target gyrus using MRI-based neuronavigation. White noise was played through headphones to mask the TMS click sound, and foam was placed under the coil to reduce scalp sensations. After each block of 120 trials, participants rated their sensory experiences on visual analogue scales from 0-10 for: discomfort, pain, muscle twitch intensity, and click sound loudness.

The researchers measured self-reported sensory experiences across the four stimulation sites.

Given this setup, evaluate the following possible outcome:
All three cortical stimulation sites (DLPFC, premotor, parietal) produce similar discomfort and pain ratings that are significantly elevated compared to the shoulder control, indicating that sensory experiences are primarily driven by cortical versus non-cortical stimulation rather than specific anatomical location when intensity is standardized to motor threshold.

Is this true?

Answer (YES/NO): NO